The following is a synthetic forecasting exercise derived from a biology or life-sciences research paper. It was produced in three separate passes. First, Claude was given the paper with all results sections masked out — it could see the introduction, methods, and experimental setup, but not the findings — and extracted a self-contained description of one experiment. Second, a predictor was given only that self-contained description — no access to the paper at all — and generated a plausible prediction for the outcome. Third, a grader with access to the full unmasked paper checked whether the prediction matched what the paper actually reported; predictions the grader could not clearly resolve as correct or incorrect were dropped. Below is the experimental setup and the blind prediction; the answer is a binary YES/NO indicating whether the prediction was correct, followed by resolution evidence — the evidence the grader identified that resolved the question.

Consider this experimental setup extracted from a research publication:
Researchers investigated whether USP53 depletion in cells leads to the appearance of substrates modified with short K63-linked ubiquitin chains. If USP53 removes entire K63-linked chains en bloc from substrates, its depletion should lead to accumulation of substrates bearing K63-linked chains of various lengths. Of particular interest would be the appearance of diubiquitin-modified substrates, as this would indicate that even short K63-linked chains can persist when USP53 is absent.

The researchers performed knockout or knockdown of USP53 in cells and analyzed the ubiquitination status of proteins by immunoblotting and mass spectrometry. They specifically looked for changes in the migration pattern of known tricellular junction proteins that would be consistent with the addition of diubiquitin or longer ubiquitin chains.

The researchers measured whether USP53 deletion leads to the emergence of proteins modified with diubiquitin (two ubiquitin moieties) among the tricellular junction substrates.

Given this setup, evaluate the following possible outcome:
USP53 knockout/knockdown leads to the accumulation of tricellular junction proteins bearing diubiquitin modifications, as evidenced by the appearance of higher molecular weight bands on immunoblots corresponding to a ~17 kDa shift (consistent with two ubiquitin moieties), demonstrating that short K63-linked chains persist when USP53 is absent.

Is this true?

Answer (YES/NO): YES